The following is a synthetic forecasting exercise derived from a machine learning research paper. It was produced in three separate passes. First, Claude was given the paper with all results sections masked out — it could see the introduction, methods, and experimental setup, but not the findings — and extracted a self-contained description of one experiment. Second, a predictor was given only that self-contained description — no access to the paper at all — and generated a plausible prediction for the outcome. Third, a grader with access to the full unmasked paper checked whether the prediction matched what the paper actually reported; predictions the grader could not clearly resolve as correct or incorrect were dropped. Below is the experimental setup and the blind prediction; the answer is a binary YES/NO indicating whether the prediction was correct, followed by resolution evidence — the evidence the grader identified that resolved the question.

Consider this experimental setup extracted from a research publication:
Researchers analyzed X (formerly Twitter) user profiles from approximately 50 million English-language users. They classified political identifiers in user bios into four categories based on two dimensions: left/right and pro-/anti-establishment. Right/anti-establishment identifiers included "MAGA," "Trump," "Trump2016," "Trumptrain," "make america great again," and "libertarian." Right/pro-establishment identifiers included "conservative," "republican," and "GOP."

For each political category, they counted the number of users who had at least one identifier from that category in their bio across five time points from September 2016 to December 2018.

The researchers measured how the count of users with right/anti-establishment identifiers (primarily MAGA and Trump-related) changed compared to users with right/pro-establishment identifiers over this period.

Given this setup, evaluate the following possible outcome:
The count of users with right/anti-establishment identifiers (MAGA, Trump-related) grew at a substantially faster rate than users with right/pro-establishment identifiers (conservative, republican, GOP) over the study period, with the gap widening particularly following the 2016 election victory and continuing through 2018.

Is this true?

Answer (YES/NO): YES